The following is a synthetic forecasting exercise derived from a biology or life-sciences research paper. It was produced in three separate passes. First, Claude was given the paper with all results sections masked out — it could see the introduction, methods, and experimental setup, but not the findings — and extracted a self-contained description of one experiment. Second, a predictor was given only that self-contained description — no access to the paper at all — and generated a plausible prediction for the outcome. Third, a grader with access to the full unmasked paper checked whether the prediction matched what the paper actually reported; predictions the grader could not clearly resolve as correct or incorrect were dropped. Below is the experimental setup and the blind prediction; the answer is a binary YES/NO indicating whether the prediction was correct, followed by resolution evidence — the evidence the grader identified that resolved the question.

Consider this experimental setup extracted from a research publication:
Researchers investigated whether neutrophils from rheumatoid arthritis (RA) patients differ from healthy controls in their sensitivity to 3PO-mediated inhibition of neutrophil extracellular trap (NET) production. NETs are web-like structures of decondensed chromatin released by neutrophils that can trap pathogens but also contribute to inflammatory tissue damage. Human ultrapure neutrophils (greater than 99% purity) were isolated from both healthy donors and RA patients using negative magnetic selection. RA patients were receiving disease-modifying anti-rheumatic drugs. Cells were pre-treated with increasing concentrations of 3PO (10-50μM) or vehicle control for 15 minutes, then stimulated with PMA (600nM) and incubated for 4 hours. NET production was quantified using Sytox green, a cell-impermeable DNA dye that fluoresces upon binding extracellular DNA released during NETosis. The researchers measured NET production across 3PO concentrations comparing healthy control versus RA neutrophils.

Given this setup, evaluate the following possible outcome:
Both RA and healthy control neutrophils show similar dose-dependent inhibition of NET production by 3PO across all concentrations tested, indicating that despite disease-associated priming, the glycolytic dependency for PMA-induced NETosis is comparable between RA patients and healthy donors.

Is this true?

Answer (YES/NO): NO